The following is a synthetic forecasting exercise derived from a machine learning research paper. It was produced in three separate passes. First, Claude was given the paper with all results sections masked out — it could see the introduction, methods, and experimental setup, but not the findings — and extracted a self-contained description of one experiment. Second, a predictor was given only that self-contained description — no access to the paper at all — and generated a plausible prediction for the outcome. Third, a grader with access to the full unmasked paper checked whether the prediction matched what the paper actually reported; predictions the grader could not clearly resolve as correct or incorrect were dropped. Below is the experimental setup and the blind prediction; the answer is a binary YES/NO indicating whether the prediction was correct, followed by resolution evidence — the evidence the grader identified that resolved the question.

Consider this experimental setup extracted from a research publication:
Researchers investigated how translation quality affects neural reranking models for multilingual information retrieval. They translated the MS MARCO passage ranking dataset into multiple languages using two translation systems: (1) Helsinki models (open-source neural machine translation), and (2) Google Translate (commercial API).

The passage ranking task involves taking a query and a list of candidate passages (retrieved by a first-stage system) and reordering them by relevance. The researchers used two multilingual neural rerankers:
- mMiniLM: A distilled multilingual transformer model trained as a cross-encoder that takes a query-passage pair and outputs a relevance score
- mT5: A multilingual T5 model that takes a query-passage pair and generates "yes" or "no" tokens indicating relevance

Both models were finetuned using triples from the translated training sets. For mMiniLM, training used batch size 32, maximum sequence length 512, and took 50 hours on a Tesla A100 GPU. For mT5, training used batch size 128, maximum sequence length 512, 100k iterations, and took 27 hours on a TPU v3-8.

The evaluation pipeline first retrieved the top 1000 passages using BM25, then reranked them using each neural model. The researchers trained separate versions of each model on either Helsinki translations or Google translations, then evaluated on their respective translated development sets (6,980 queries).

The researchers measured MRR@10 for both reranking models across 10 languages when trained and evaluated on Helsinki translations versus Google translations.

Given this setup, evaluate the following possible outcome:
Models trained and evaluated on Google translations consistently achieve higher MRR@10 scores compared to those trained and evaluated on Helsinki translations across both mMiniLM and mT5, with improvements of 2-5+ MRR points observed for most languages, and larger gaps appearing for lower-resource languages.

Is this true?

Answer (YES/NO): YES